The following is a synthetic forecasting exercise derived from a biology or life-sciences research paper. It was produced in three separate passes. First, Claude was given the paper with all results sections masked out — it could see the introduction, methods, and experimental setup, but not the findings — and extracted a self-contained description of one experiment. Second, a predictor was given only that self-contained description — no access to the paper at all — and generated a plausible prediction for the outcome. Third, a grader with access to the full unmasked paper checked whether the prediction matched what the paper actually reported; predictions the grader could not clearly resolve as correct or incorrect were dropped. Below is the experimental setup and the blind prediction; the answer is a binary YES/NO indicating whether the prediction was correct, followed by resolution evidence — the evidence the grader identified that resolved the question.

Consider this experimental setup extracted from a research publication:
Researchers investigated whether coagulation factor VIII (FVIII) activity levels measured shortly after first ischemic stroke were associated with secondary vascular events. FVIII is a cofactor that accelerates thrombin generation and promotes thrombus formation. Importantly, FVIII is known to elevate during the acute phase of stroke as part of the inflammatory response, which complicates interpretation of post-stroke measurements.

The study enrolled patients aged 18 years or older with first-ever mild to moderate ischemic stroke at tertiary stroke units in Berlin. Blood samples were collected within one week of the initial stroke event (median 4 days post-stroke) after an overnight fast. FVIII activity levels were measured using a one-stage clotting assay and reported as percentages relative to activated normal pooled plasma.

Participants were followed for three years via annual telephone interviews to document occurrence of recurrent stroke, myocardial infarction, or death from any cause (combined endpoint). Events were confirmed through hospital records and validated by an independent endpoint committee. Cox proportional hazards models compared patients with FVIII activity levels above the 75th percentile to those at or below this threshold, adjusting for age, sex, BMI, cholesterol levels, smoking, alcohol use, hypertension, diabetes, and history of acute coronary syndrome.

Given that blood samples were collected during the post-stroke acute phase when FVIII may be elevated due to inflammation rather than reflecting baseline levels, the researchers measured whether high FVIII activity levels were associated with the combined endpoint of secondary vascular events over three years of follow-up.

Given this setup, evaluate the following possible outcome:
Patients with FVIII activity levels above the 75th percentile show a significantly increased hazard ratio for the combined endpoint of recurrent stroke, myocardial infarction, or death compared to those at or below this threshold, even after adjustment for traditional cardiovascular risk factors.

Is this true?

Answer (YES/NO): YES